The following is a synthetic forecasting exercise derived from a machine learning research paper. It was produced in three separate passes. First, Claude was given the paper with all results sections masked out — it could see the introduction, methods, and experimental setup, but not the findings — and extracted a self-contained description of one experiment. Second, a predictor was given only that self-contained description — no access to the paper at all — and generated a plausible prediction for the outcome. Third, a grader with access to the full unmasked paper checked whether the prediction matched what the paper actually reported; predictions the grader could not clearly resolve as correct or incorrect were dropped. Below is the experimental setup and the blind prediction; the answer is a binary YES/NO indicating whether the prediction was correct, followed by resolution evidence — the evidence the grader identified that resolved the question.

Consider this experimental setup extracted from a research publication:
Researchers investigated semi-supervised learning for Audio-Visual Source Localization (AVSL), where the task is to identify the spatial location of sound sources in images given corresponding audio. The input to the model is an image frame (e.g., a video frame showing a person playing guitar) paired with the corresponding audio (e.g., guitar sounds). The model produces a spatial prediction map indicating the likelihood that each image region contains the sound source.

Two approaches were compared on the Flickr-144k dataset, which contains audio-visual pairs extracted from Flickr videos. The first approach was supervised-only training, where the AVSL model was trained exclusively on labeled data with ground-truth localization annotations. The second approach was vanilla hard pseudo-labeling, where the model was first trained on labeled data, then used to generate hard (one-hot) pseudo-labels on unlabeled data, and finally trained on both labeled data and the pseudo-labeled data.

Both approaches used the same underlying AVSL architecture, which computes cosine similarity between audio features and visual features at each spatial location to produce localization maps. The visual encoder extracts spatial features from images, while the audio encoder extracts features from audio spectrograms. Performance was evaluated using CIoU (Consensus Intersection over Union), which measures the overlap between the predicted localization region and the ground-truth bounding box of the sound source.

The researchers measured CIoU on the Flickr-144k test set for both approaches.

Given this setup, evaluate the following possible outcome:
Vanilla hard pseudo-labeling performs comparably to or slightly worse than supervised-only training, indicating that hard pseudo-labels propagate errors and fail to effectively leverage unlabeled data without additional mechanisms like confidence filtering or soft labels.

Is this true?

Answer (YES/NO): YES